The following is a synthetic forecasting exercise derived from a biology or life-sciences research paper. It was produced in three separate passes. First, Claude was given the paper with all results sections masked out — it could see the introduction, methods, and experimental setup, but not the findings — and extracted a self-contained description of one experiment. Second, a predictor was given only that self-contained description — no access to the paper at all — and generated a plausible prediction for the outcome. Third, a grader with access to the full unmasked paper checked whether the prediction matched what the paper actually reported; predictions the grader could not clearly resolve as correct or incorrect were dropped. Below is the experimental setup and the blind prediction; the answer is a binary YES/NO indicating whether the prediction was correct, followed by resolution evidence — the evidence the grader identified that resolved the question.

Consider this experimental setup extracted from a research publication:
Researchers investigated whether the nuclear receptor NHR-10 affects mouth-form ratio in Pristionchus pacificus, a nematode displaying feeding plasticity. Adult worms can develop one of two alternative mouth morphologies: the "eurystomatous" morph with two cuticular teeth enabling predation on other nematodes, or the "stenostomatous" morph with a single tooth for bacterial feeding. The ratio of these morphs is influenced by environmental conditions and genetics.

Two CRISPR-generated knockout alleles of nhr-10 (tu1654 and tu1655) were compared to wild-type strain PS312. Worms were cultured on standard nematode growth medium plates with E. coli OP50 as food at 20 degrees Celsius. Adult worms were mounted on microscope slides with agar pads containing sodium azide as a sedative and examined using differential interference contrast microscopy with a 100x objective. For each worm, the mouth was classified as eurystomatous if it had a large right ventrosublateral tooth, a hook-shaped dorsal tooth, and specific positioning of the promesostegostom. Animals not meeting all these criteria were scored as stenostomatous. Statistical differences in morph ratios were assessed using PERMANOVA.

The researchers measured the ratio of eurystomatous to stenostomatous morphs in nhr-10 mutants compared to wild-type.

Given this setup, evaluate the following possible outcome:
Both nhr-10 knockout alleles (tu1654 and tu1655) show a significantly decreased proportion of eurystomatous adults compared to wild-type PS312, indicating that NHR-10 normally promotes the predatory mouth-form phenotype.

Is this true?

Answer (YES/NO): YES